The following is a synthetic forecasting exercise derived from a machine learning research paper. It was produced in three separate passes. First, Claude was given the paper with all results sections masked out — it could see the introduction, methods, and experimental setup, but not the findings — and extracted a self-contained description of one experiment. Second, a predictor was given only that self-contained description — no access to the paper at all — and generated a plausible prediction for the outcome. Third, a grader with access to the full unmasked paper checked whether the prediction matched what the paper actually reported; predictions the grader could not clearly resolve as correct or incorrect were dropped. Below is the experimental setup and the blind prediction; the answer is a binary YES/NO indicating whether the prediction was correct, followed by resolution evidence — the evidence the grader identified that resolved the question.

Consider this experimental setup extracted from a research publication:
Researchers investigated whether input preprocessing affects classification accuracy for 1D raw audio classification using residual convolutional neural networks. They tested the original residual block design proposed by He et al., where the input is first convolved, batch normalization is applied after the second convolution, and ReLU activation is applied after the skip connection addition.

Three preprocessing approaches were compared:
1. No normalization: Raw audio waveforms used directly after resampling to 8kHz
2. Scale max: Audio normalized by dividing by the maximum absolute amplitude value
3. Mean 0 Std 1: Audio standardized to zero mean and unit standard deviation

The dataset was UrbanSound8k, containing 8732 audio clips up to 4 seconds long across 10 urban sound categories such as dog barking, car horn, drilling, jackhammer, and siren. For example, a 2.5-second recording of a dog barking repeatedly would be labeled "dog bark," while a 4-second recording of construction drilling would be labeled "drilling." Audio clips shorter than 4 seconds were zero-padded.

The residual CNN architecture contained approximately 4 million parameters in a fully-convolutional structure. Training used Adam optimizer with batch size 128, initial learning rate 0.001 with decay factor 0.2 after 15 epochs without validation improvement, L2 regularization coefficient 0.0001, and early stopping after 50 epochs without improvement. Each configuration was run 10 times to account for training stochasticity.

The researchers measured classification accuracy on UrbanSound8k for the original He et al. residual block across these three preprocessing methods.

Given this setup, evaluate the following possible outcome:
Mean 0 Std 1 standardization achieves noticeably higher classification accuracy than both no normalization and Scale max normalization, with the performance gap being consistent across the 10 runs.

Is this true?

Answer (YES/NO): NO